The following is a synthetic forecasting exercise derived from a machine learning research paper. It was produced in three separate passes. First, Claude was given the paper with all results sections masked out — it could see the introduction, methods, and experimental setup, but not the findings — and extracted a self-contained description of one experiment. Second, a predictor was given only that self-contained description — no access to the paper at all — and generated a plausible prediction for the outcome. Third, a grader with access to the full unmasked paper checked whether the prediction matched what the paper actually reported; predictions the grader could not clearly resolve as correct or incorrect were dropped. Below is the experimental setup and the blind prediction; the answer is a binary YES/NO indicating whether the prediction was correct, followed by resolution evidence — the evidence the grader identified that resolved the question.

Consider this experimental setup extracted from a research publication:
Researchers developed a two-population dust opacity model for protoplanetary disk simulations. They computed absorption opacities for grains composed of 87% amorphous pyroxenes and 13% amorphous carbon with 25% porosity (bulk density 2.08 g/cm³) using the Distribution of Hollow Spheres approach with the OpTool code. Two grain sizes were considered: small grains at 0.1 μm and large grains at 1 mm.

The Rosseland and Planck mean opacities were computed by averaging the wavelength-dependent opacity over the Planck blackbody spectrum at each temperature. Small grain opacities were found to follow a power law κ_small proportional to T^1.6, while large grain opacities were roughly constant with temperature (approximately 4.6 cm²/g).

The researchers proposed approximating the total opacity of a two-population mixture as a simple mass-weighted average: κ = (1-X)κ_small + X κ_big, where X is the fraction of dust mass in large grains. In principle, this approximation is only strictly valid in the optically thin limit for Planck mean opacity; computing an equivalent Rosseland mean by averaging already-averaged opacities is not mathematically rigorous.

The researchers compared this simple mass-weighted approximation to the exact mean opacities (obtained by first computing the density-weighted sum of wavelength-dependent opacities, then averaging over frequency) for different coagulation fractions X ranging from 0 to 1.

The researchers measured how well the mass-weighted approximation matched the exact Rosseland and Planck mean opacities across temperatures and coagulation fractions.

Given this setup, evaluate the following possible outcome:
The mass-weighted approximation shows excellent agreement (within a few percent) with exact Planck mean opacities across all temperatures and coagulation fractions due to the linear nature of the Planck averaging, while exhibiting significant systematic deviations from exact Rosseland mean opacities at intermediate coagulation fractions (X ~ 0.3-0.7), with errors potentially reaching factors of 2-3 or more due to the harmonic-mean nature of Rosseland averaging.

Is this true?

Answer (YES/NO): NO